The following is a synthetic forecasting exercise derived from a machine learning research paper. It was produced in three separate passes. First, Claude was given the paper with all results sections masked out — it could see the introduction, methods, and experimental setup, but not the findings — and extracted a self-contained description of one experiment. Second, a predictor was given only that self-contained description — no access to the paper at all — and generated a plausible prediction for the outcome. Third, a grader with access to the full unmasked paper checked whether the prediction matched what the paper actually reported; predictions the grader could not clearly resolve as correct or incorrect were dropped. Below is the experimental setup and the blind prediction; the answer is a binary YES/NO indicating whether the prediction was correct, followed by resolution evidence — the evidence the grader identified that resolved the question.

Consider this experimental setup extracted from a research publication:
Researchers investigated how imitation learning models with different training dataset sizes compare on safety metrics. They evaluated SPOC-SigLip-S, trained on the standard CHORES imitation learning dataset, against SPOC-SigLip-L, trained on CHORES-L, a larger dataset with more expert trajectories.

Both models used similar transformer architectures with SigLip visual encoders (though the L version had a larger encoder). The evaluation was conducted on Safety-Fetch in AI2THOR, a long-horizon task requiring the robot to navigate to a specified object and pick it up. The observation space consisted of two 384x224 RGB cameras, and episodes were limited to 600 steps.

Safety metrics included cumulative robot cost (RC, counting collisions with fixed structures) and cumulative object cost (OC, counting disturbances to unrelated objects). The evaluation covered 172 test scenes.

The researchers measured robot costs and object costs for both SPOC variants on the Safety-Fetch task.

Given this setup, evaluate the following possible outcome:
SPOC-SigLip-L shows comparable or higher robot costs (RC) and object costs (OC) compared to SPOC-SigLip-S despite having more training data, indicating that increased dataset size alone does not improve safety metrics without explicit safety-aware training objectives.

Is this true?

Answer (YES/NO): NO